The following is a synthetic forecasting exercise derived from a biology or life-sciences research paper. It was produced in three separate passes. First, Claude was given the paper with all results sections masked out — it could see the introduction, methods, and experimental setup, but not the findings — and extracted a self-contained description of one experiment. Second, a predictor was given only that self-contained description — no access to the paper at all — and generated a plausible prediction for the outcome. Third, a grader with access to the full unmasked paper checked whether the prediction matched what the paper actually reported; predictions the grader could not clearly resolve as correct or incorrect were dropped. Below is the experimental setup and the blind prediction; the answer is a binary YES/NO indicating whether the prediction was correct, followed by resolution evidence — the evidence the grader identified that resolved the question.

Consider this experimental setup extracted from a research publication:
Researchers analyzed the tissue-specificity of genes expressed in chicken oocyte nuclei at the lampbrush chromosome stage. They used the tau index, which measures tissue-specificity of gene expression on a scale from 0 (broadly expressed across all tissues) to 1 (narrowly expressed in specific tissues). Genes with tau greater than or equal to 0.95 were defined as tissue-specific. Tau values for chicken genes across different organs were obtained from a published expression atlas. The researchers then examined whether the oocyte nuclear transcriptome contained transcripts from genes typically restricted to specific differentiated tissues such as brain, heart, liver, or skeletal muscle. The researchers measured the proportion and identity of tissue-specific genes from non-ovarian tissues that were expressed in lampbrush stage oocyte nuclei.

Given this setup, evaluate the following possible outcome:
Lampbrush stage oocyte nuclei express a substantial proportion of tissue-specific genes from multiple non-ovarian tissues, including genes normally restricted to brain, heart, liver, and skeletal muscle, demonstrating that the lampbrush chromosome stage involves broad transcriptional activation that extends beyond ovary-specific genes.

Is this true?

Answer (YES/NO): YES